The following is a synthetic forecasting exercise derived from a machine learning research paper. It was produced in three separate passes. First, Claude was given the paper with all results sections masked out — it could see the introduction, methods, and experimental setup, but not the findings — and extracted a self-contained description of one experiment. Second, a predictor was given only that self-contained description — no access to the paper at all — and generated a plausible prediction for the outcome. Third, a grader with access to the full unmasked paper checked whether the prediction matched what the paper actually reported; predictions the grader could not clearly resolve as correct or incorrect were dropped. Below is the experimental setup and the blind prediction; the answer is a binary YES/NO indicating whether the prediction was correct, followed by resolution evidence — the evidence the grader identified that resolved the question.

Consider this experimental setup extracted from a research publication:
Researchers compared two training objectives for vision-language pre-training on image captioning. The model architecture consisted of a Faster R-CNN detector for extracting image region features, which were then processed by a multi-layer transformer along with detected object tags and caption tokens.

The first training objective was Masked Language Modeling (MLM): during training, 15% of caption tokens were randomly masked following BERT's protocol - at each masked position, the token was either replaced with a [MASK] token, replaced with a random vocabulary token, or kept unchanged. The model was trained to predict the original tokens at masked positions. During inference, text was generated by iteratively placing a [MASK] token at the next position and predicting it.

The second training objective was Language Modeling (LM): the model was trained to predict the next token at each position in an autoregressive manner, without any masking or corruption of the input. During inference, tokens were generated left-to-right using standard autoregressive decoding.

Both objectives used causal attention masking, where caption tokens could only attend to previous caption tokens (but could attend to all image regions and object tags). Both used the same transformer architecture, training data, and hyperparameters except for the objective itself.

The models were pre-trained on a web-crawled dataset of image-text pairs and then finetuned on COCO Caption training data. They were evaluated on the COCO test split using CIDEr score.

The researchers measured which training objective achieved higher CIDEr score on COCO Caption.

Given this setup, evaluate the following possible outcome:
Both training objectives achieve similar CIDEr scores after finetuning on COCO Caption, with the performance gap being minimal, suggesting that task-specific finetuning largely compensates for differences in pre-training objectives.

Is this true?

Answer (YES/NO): NO